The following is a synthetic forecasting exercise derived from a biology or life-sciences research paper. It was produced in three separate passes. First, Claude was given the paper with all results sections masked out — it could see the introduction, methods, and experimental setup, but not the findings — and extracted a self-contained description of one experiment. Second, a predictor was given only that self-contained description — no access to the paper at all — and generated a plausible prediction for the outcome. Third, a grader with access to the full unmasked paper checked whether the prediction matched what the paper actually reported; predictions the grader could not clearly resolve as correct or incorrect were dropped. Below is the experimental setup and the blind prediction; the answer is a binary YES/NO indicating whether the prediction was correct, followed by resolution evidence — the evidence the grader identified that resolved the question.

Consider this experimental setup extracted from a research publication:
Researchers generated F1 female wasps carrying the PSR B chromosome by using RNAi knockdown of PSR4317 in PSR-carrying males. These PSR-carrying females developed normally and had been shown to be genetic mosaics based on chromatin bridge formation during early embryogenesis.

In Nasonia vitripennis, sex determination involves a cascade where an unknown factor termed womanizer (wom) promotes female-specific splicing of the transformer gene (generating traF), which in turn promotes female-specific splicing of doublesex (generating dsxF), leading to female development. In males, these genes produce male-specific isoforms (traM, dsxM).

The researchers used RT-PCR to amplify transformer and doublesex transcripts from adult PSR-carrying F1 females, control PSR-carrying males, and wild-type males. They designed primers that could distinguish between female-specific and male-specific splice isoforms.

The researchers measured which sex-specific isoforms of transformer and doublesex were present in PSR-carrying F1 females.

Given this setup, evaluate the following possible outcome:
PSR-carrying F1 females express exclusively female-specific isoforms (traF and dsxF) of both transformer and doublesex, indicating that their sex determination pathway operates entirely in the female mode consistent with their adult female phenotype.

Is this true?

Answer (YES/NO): NO